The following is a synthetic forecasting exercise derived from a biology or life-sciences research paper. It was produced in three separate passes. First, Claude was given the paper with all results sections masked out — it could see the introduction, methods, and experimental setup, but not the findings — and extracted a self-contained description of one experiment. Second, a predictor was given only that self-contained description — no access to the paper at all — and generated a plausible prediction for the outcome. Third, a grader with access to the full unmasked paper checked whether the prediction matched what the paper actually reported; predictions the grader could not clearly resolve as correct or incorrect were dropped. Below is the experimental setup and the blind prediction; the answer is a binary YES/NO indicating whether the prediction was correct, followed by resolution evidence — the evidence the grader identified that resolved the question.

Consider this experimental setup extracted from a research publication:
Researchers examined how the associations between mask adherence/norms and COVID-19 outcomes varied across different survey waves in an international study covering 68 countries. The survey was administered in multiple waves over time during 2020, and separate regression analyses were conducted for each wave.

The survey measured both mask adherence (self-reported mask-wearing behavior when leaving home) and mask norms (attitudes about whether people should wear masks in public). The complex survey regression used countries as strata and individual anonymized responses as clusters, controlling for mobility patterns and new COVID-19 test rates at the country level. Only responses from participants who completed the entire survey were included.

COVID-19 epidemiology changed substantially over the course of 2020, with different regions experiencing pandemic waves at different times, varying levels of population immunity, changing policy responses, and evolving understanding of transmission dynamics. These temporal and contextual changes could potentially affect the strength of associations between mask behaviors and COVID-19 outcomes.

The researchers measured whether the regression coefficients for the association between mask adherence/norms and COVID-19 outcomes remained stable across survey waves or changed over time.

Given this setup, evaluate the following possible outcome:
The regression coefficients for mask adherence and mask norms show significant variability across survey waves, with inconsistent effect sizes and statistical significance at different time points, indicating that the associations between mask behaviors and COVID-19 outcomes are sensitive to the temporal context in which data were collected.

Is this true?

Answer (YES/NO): NO